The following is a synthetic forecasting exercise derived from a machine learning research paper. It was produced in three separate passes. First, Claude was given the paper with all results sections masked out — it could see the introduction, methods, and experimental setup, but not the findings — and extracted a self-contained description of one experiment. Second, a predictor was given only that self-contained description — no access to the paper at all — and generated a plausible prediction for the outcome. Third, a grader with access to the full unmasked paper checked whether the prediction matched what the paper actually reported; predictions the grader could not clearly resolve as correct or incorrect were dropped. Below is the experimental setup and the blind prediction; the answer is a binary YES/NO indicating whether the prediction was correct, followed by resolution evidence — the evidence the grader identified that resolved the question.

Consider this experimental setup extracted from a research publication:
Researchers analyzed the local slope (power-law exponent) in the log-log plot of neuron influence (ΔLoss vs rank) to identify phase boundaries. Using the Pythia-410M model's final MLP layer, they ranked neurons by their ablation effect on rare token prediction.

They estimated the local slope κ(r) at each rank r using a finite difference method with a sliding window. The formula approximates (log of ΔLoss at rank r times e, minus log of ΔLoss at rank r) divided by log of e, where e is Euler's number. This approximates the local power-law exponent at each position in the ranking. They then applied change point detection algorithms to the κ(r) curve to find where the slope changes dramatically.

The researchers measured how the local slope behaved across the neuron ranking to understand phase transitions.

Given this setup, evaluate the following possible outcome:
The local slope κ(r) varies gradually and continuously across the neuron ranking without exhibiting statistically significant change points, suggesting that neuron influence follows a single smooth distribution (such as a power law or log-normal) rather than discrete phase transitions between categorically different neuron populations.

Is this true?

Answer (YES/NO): NO